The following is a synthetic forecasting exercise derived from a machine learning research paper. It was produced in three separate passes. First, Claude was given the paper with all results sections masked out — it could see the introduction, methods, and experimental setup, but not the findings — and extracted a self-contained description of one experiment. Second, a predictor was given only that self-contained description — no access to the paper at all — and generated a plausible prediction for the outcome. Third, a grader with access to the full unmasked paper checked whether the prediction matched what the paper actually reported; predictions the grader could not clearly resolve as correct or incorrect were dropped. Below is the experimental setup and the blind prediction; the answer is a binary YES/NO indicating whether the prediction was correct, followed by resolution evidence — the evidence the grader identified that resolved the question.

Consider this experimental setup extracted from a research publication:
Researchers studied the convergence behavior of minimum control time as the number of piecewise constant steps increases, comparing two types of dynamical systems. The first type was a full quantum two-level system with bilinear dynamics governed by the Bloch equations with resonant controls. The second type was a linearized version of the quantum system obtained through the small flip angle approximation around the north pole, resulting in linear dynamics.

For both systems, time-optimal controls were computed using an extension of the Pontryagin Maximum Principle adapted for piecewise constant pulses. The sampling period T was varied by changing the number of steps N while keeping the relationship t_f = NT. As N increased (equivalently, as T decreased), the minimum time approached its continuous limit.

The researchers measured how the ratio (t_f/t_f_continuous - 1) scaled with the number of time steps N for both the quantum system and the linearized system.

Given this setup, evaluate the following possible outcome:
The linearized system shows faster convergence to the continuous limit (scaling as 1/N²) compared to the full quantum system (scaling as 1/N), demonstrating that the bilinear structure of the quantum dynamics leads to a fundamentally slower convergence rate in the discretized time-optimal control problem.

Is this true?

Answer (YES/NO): NO